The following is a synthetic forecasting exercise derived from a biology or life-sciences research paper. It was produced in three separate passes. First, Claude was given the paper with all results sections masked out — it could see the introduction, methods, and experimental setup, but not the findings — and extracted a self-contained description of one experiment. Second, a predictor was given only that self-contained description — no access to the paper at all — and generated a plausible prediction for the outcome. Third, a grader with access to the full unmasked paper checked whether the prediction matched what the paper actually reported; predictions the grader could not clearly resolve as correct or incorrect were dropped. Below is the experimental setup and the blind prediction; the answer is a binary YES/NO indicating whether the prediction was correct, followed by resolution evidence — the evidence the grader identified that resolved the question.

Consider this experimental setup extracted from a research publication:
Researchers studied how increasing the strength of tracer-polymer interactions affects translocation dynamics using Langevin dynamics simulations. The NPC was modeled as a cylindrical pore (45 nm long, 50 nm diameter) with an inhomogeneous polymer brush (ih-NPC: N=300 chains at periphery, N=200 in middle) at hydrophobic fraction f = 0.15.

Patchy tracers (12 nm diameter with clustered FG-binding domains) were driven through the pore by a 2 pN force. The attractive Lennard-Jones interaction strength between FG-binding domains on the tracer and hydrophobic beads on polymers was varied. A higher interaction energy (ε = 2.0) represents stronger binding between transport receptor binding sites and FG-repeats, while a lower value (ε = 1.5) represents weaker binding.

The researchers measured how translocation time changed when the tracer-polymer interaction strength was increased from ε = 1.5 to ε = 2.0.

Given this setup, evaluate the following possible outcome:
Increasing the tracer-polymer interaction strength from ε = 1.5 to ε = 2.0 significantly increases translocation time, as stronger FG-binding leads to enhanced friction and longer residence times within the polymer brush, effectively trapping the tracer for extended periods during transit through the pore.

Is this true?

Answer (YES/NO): YES